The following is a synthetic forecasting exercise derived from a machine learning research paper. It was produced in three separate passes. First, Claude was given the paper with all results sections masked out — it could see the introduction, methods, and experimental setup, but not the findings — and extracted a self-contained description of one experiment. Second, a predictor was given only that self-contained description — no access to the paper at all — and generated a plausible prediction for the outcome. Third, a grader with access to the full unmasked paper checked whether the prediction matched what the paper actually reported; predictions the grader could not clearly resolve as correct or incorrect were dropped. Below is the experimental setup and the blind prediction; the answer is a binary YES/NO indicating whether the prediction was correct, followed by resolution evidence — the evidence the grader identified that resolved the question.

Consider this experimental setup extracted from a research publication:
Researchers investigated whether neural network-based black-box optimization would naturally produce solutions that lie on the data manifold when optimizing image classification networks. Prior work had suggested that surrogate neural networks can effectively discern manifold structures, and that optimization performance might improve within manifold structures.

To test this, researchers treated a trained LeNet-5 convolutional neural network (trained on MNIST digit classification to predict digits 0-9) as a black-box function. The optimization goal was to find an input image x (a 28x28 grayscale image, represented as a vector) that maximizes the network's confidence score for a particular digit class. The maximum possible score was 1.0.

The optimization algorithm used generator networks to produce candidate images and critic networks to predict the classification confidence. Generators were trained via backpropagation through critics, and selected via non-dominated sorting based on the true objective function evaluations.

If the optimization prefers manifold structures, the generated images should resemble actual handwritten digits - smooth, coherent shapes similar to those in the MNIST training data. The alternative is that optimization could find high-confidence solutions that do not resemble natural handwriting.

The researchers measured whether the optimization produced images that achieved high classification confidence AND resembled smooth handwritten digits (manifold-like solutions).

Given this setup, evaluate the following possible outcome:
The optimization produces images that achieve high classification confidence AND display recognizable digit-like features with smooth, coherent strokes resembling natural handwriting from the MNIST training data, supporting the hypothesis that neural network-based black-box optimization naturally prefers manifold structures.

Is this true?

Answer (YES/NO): NO